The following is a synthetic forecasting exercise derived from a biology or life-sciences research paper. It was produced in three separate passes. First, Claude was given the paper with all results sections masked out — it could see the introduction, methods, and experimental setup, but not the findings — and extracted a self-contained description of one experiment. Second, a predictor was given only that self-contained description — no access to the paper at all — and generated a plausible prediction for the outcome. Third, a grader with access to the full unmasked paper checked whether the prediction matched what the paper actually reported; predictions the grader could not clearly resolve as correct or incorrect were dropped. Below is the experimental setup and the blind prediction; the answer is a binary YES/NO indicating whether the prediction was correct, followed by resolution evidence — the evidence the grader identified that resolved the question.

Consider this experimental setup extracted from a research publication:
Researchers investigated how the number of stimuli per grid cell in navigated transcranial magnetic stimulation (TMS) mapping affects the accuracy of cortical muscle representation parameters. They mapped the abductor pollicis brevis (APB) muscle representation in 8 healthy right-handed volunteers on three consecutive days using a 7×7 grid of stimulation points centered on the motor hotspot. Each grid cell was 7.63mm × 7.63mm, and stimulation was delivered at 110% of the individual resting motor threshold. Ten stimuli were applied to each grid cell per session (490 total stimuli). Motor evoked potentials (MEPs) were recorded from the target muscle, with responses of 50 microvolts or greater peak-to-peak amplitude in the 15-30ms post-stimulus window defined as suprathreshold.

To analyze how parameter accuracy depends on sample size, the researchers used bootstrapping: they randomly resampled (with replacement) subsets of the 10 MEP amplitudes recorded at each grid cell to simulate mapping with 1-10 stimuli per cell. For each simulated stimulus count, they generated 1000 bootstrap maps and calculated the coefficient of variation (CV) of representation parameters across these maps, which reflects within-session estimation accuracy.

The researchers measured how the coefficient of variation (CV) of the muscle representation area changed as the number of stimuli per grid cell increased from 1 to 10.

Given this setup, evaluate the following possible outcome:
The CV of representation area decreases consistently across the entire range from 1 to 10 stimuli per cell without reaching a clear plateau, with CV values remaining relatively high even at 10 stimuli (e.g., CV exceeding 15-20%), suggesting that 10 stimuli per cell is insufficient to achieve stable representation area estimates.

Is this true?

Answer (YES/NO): NO